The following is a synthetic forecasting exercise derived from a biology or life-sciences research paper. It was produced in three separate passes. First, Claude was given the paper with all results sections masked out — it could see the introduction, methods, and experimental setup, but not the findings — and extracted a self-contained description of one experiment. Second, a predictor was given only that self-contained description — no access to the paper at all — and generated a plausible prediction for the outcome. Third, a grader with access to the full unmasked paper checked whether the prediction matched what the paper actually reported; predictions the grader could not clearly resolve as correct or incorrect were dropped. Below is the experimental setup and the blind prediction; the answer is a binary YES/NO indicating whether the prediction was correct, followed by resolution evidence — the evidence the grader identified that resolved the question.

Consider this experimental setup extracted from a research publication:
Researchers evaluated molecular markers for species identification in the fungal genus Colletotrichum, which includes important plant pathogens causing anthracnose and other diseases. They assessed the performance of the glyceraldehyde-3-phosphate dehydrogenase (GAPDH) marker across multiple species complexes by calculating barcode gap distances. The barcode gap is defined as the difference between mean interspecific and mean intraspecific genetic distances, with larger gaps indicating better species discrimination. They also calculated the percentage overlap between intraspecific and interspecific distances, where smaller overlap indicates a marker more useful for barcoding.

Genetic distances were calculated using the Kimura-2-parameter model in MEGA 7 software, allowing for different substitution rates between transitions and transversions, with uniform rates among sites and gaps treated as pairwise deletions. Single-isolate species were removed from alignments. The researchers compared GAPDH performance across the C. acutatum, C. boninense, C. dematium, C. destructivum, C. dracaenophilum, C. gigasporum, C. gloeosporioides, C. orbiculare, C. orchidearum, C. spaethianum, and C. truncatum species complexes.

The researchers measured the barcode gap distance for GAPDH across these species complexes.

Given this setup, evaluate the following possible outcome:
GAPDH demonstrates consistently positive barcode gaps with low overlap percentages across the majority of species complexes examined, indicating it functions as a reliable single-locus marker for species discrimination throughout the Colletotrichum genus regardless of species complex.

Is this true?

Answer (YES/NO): NO